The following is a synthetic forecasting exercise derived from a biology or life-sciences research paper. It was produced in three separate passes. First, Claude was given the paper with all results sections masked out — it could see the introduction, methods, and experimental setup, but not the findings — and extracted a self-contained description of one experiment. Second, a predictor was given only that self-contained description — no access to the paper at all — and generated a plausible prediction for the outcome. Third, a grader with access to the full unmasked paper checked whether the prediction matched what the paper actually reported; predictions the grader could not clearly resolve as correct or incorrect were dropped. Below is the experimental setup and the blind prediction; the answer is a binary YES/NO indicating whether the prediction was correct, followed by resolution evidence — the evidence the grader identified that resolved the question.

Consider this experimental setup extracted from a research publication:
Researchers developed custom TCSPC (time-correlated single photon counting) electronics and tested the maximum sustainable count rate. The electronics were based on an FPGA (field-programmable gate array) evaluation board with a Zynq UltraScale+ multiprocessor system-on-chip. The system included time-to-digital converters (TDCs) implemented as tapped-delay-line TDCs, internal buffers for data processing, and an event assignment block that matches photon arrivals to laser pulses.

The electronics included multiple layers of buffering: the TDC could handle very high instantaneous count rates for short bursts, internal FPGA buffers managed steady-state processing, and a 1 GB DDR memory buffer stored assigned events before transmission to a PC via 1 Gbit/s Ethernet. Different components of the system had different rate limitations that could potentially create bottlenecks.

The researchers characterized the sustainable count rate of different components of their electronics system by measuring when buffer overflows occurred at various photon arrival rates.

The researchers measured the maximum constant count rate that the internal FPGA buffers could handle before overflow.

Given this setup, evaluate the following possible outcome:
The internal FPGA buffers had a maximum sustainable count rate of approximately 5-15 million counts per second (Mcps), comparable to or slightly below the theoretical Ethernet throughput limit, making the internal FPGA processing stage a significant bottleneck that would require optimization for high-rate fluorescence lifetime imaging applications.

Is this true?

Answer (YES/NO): NO